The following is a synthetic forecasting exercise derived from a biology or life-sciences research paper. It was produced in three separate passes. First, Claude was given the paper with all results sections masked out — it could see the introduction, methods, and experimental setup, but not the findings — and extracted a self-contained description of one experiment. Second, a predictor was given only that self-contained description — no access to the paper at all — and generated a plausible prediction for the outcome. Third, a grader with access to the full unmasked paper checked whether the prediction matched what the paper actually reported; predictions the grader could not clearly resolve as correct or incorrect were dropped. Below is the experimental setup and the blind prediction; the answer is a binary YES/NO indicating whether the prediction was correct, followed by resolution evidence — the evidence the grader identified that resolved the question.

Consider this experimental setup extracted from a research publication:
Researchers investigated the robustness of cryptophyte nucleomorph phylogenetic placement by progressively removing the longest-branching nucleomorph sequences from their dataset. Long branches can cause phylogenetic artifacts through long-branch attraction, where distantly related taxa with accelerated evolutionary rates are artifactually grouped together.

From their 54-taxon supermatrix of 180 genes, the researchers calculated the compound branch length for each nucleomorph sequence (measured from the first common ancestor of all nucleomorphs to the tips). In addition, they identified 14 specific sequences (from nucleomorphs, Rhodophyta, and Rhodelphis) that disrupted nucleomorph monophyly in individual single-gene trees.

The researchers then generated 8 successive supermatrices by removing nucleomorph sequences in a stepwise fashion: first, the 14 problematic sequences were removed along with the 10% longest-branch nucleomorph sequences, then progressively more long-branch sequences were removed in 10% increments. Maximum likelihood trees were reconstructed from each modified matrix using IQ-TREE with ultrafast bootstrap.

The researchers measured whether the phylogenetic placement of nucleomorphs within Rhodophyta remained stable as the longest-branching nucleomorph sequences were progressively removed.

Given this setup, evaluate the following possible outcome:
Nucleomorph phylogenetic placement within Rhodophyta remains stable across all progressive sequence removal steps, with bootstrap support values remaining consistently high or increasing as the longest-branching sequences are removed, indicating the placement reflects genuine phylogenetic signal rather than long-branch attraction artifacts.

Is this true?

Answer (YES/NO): YES